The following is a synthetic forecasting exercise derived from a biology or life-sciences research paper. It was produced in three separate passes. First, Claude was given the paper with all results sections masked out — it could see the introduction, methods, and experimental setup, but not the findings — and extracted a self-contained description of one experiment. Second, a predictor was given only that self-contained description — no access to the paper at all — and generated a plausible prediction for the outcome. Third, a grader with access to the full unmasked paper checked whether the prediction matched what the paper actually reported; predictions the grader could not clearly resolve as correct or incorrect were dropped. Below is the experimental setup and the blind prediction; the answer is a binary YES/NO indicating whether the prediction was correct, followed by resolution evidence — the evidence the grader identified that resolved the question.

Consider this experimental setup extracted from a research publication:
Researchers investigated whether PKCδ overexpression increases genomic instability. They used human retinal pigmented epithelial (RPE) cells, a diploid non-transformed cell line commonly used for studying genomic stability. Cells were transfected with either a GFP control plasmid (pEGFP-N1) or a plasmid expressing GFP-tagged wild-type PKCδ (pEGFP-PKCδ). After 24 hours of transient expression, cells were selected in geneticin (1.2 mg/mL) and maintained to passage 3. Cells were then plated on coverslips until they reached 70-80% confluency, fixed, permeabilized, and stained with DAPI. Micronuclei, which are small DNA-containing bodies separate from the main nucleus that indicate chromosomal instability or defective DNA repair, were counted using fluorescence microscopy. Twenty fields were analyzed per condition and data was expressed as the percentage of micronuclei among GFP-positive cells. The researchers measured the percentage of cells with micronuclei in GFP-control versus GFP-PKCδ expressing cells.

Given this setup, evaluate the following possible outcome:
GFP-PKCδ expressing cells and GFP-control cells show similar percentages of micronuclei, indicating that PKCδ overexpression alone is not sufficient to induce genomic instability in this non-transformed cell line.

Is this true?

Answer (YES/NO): NO